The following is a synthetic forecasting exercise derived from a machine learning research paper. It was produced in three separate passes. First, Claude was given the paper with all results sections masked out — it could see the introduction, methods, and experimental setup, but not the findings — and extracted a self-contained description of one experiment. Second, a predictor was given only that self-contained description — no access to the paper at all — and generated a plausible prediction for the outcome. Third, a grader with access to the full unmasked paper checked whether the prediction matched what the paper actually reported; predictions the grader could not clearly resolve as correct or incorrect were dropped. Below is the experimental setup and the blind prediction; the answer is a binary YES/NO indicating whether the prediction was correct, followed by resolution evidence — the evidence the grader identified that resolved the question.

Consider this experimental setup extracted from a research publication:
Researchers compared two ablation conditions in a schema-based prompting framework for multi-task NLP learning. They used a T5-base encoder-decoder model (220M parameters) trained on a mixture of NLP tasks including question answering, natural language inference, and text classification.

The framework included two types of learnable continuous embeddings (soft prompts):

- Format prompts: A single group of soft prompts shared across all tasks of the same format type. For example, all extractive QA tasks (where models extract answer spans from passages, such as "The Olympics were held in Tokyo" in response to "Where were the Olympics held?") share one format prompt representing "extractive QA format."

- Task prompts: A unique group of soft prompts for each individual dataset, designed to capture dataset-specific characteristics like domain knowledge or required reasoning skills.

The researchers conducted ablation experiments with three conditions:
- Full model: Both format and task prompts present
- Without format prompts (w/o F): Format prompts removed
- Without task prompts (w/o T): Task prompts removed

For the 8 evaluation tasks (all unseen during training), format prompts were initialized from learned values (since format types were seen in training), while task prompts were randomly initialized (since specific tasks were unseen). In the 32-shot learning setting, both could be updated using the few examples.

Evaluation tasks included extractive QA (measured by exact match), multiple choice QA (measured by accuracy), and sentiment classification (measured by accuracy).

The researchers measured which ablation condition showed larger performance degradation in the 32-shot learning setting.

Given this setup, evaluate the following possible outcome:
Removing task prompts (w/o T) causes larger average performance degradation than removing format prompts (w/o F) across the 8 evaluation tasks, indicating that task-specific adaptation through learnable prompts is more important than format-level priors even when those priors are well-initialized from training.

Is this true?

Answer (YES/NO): YES